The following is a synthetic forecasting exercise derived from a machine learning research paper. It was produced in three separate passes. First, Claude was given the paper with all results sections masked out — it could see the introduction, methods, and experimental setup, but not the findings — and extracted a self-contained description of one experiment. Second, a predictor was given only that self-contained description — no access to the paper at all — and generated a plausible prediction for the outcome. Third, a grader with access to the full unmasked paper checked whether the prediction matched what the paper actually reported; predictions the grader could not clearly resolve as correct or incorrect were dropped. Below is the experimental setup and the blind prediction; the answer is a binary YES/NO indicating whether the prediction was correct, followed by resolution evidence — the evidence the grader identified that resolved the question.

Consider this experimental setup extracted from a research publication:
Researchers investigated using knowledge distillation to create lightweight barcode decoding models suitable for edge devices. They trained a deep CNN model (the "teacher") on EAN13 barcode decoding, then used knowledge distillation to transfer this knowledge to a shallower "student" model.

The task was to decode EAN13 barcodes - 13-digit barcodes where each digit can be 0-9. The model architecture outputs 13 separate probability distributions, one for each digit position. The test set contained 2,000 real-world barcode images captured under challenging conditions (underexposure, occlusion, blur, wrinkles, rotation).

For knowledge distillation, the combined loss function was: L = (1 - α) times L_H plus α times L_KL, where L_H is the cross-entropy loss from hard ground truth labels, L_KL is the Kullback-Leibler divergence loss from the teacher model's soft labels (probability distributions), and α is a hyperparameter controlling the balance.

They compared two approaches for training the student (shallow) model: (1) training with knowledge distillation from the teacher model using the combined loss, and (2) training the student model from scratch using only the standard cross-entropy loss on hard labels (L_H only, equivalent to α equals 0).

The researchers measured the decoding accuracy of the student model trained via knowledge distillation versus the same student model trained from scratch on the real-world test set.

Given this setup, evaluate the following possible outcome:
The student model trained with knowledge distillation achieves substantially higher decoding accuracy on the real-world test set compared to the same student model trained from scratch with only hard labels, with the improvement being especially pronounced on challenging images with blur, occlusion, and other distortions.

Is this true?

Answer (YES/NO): NO